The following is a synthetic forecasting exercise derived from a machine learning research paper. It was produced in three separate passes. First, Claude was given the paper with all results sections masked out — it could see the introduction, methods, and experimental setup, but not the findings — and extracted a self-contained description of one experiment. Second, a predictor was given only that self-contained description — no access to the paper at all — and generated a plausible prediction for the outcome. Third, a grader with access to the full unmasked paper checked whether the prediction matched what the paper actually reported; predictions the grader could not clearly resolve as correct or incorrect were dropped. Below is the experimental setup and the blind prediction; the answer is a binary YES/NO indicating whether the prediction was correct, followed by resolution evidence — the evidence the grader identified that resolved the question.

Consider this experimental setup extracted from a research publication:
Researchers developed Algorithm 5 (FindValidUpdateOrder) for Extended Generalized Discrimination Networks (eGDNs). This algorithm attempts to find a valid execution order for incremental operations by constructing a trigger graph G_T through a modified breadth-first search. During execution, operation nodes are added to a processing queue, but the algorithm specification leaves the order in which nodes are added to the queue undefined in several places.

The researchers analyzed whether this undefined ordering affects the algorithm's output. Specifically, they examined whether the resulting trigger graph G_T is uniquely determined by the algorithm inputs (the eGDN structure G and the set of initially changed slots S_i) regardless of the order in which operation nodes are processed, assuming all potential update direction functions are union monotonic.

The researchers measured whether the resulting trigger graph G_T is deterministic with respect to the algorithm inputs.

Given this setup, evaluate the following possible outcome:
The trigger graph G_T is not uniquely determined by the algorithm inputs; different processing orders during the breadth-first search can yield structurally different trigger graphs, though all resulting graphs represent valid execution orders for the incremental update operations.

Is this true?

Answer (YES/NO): NO